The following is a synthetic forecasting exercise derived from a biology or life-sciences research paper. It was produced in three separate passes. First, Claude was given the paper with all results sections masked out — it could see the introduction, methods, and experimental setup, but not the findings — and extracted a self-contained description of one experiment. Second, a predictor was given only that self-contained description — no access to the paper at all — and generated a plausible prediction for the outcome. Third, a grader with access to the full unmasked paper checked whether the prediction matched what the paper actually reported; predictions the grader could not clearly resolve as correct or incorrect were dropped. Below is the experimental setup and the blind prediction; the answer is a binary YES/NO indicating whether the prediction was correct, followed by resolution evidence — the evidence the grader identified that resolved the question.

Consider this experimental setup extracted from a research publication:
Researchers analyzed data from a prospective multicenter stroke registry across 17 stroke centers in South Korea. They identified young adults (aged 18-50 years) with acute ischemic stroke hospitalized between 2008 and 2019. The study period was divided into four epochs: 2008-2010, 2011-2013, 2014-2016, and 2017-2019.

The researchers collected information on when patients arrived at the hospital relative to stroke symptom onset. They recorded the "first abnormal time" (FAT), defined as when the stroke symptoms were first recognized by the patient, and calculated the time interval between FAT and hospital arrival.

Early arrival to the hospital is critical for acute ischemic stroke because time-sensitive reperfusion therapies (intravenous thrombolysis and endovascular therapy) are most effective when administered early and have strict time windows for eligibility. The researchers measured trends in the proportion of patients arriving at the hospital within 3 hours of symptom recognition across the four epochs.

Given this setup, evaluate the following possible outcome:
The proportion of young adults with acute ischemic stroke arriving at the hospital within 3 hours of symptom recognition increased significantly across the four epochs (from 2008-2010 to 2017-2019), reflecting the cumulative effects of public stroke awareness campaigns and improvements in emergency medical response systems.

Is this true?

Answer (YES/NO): NO